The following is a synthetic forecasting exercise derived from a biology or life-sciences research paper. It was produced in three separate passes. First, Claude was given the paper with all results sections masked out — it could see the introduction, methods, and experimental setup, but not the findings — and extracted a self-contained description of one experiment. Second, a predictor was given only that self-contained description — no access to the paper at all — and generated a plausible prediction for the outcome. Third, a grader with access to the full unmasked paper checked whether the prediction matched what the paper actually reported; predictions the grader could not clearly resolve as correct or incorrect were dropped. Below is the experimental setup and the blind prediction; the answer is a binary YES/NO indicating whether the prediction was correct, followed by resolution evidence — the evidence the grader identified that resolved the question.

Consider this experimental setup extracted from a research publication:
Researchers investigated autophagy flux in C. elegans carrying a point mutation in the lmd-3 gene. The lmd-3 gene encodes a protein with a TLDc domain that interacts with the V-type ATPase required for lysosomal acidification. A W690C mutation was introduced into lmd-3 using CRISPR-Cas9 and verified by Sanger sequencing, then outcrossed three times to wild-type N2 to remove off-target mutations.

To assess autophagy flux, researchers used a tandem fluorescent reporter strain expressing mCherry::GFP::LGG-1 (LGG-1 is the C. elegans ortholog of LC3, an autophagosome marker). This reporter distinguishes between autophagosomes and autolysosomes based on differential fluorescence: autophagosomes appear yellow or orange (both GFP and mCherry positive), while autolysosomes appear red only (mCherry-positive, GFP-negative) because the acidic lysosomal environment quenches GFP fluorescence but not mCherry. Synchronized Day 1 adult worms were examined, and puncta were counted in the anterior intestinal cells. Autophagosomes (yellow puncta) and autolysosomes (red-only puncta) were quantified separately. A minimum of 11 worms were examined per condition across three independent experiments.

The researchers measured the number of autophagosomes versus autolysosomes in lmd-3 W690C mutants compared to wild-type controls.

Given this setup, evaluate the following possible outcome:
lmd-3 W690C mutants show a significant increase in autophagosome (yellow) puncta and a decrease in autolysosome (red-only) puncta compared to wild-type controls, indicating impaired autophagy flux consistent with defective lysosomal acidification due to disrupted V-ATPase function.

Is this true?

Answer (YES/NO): YES